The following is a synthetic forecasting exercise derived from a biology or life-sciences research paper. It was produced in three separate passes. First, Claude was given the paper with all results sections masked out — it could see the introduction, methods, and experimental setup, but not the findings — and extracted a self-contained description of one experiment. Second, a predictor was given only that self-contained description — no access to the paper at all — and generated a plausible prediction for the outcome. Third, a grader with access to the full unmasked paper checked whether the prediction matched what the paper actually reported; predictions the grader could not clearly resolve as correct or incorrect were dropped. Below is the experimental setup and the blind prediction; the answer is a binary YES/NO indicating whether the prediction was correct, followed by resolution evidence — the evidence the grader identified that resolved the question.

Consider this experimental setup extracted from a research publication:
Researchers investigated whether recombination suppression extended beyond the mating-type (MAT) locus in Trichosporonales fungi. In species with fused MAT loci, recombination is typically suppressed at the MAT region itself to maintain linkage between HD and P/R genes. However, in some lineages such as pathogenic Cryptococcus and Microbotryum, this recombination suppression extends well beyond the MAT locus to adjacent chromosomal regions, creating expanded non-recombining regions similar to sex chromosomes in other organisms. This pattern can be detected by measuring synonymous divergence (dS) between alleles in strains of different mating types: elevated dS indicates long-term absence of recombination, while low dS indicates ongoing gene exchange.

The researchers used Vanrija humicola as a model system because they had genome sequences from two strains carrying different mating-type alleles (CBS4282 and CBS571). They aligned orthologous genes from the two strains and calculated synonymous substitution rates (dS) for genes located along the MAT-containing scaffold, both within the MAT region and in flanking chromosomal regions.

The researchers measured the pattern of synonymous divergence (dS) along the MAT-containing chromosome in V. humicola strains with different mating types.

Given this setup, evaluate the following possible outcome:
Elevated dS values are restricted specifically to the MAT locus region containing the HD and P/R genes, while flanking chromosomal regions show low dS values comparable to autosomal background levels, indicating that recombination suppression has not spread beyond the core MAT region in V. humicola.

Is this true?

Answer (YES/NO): YES